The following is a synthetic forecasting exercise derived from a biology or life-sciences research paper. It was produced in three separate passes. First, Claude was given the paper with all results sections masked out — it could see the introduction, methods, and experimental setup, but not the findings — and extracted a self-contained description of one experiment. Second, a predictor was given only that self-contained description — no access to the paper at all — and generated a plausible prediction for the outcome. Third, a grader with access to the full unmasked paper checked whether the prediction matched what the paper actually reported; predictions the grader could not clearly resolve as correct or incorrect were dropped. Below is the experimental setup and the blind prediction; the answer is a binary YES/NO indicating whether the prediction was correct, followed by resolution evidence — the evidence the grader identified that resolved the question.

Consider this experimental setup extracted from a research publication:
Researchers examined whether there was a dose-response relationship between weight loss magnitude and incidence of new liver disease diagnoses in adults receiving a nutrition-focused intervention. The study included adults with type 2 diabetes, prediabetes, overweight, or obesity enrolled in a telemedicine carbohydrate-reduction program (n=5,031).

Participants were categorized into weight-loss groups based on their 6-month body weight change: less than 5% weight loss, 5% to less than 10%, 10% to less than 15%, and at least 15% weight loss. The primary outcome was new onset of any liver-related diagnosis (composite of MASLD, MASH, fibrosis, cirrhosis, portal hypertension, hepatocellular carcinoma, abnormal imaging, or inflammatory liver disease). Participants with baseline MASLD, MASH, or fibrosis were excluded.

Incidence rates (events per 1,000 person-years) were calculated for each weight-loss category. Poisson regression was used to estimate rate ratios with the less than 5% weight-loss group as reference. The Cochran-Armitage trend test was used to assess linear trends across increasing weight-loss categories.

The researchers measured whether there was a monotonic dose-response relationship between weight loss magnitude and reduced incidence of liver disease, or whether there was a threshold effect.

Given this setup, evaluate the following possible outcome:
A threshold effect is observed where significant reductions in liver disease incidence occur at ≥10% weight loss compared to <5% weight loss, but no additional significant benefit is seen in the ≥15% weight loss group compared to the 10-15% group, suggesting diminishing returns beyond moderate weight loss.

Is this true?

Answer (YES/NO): NO